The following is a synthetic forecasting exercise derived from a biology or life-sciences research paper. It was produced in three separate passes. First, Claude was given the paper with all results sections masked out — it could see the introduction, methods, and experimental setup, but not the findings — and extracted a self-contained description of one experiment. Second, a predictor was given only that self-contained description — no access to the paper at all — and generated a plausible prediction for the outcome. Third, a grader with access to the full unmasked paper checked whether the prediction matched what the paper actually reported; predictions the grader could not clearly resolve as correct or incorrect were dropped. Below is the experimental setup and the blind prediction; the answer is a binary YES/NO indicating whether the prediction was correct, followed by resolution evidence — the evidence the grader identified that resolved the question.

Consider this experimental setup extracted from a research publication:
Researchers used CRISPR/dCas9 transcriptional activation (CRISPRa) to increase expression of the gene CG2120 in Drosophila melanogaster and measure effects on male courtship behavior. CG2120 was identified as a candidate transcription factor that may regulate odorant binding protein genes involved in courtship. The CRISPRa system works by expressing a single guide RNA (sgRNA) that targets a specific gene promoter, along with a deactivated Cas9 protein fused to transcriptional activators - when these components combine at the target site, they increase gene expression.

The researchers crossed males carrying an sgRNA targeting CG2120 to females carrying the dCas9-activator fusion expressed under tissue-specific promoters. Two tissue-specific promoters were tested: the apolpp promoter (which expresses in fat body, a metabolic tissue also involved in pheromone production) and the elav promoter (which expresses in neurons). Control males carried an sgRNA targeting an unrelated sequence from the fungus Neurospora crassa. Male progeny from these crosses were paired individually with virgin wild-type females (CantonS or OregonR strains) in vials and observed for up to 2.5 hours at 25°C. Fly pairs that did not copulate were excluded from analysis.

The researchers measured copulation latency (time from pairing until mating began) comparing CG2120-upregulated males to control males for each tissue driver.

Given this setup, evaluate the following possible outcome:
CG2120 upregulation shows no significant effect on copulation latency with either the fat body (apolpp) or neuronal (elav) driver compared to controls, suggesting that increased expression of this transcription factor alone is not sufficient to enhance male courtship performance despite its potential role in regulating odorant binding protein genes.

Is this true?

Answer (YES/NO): NO